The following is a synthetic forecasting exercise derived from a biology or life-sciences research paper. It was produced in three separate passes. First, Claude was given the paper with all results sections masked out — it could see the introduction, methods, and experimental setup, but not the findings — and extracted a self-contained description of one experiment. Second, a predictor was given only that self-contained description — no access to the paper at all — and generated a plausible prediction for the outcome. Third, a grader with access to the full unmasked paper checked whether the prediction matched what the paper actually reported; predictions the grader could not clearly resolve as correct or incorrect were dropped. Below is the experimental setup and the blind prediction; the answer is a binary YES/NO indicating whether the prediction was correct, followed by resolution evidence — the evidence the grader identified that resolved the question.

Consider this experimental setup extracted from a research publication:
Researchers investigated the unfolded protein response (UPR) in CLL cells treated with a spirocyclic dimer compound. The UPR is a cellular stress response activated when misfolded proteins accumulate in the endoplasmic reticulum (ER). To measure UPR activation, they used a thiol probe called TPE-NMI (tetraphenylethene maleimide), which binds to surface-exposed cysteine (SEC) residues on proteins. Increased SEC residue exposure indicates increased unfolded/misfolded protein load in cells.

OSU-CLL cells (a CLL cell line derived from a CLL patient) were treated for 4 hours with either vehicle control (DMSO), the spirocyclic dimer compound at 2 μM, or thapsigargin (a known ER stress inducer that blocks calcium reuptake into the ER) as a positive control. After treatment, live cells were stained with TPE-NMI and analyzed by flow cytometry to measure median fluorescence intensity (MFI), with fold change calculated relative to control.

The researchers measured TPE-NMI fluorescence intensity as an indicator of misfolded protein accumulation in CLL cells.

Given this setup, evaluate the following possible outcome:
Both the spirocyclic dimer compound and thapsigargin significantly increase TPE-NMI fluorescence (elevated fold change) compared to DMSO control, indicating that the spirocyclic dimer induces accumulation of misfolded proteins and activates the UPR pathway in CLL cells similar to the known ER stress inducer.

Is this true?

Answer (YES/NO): YES